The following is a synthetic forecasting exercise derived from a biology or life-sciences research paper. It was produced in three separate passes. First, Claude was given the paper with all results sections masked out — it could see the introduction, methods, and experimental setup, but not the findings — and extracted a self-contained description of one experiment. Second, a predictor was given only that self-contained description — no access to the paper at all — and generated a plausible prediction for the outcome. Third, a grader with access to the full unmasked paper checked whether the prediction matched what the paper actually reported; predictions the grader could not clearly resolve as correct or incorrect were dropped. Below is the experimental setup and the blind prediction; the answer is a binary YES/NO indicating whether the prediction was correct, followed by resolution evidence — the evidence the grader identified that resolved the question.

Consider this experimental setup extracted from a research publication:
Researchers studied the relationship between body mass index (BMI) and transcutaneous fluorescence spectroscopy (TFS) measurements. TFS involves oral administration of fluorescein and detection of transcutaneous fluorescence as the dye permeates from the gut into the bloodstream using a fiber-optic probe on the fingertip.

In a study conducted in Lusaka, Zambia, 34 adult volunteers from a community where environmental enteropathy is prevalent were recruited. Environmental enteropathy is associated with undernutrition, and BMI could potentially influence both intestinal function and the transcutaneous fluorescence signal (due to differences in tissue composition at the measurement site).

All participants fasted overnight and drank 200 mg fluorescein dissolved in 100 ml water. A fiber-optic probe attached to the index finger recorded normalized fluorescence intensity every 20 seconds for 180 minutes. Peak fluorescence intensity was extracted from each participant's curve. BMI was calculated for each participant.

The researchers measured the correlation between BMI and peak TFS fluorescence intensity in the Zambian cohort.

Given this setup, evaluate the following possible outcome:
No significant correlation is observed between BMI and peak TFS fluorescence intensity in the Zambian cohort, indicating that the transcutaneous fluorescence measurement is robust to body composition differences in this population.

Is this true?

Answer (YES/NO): YES